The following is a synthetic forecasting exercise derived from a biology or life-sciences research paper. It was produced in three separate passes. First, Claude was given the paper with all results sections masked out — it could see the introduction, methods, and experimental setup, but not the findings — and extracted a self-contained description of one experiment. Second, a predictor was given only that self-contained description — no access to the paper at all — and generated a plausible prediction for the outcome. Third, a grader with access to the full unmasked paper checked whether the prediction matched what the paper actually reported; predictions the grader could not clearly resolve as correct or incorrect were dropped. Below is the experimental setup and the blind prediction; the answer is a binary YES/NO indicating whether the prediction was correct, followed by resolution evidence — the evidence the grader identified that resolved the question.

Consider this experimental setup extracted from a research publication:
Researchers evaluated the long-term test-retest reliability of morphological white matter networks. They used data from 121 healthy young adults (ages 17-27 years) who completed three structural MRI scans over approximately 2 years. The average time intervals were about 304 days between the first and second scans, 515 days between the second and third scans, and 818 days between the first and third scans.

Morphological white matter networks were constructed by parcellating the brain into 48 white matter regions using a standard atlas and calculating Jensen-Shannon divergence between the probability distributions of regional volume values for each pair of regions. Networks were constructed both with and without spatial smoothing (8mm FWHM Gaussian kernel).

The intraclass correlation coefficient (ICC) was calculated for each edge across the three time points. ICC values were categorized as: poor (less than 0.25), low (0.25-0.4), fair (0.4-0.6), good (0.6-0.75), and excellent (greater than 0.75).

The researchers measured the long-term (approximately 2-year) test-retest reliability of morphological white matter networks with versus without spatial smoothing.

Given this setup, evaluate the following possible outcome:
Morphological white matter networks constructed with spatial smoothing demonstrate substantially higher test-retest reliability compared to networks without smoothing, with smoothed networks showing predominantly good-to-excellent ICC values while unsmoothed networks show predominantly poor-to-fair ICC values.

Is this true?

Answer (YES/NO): NO